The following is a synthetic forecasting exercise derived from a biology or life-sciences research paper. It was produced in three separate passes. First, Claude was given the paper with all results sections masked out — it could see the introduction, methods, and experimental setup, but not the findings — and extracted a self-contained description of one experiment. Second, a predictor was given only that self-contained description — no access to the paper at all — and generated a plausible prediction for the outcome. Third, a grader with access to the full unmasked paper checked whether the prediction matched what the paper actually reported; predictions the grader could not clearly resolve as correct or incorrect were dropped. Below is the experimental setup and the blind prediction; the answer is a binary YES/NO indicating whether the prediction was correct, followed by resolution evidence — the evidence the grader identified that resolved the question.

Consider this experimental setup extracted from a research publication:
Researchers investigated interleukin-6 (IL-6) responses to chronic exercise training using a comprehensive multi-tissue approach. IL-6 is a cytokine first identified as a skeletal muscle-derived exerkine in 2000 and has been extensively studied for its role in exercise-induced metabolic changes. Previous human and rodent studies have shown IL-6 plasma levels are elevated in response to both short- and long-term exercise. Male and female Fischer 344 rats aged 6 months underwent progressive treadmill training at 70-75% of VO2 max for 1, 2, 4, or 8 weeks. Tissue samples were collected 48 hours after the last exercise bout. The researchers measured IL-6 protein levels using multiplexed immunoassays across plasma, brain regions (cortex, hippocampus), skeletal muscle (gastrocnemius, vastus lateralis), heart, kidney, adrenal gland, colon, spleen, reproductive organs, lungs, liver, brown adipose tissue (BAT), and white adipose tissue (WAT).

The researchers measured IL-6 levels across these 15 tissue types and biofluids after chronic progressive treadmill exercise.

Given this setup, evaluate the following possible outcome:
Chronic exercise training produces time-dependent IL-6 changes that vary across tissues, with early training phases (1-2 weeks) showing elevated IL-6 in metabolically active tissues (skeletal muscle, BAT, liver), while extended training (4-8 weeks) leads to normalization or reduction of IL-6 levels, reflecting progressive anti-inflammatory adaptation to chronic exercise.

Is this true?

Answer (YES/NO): NO